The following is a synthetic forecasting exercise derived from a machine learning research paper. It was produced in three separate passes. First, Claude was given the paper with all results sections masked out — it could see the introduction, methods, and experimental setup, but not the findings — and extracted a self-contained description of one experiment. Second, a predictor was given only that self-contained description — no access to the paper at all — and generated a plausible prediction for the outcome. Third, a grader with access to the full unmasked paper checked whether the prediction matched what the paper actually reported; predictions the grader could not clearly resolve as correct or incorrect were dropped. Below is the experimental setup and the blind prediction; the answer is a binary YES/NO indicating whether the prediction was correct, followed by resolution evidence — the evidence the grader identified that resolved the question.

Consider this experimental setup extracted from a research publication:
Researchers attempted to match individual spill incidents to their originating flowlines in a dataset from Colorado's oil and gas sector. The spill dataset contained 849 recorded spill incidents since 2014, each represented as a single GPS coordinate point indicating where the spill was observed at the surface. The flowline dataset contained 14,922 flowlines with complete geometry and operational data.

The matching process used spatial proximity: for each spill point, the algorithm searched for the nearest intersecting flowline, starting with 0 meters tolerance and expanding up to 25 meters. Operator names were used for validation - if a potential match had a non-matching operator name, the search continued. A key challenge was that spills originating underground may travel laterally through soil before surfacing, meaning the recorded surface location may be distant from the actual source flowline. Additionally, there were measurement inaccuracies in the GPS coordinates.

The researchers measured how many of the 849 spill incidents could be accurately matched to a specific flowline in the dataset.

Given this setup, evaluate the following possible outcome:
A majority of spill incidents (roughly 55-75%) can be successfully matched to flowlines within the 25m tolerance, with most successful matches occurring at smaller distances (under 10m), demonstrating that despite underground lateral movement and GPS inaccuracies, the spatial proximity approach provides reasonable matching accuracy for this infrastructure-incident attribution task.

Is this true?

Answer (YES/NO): NO